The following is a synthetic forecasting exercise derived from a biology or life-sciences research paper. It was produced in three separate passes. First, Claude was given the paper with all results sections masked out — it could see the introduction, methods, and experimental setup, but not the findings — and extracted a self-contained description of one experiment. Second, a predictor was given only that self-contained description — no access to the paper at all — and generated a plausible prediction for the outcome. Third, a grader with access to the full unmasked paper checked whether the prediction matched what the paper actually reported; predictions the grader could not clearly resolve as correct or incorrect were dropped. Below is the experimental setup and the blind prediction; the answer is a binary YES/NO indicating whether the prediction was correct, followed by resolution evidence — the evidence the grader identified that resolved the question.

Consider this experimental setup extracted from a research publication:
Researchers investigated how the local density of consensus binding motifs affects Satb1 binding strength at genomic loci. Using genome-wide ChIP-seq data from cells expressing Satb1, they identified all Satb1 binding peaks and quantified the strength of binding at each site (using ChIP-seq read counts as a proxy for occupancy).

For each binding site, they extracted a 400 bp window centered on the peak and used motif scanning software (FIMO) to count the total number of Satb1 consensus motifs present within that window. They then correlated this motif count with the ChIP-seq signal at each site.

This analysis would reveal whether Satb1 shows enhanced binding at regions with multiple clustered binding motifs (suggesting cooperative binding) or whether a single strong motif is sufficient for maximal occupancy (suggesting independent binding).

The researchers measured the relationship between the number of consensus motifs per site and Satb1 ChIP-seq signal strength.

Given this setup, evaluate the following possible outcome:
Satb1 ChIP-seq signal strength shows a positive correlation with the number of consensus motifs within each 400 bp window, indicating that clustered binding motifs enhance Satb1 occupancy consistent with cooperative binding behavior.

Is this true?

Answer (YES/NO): YES